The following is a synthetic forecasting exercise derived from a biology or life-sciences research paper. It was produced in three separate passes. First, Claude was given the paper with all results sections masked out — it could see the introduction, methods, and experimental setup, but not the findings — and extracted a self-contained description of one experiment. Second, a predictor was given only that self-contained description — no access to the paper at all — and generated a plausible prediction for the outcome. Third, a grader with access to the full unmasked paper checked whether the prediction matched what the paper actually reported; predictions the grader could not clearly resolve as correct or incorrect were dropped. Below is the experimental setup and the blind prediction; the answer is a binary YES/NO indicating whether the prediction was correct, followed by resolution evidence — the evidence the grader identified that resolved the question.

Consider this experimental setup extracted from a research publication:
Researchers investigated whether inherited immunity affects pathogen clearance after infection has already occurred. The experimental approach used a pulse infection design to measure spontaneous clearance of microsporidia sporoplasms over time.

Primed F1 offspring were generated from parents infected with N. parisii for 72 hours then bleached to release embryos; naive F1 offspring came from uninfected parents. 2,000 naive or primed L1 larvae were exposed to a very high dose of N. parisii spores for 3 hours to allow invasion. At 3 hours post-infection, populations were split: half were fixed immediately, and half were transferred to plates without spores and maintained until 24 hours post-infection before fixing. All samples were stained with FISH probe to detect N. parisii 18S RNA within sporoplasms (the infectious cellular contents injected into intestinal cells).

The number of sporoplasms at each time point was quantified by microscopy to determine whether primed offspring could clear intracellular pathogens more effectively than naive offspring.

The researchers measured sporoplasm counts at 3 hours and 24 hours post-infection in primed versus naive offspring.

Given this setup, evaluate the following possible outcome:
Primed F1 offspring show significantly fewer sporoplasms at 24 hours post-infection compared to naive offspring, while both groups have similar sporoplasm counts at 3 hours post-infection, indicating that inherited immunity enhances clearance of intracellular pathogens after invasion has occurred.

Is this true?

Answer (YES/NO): NO